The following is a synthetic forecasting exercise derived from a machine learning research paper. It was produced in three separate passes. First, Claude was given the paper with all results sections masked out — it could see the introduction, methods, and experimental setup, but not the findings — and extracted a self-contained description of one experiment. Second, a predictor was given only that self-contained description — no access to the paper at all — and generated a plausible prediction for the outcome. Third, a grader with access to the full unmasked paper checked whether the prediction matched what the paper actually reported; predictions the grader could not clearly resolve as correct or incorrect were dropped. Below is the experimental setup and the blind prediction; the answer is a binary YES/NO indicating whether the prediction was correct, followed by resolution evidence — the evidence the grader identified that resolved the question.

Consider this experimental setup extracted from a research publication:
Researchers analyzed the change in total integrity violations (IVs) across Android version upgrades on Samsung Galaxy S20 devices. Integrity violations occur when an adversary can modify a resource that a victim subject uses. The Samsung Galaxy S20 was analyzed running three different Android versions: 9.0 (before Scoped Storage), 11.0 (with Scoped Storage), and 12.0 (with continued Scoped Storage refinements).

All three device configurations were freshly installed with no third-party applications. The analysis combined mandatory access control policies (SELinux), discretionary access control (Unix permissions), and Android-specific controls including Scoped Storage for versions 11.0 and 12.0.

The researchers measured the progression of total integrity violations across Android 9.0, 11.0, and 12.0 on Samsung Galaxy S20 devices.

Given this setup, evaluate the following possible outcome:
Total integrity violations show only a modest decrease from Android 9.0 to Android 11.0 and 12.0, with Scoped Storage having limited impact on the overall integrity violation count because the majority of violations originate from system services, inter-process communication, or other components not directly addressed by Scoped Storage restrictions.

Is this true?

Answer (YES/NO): NO